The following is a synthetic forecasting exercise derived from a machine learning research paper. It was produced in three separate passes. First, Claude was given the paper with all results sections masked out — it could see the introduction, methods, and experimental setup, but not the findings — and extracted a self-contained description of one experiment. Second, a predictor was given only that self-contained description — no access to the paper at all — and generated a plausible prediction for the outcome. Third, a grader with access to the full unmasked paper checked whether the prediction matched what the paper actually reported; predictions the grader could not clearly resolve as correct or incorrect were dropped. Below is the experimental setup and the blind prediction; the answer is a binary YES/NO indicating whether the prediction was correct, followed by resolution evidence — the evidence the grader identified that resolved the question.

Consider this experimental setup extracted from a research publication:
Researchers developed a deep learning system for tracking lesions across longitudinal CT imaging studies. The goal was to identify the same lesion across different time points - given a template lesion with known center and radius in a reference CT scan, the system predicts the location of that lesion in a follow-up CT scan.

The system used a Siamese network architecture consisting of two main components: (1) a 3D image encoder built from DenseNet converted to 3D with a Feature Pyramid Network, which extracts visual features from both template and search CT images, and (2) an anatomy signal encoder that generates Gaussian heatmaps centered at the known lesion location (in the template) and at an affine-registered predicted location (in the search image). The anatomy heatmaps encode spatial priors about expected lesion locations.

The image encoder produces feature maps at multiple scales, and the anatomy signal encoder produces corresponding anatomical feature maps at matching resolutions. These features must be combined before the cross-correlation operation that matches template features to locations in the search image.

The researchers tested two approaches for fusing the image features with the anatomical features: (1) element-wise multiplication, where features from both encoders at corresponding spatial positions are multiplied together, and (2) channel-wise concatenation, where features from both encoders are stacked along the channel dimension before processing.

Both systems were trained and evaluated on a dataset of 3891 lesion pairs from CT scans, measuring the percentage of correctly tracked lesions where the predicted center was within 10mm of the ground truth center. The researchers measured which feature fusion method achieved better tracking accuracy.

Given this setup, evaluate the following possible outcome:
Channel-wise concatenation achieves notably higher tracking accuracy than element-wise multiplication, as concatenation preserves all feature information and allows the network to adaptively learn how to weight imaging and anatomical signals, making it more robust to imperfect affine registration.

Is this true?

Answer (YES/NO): NO